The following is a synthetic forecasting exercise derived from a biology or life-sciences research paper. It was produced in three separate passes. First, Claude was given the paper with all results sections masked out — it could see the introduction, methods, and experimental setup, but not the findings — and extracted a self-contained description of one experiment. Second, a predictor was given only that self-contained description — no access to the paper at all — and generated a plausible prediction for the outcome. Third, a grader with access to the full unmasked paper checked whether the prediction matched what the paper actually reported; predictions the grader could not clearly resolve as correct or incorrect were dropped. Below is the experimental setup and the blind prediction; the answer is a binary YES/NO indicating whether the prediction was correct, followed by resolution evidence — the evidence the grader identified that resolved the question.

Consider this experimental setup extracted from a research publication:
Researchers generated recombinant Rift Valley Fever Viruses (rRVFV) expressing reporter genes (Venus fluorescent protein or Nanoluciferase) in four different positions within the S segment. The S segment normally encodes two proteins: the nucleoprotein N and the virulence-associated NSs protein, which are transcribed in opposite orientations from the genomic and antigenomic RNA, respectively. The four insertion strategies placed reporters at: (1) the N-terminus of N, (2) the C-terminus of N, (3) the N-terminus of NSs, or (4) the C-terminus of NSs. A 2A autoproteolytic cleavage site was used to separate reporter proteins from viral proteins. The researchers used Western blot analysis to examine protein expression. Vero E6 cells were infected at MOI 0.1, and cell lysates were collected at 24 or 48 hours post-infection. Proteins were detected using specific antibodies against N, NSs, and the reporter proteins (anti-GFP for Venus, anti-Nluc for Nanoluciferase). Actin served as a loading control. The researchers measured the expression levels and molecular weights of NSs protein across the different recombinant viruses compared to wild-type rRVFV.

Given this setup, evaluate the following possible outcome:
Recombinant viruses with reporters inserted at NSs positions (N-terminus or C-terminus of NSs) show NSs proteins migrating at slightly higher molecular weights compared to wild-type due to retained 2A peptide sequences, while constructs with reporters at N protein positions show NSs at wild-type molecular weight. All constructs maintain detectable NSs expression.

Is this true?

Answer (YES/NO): NO